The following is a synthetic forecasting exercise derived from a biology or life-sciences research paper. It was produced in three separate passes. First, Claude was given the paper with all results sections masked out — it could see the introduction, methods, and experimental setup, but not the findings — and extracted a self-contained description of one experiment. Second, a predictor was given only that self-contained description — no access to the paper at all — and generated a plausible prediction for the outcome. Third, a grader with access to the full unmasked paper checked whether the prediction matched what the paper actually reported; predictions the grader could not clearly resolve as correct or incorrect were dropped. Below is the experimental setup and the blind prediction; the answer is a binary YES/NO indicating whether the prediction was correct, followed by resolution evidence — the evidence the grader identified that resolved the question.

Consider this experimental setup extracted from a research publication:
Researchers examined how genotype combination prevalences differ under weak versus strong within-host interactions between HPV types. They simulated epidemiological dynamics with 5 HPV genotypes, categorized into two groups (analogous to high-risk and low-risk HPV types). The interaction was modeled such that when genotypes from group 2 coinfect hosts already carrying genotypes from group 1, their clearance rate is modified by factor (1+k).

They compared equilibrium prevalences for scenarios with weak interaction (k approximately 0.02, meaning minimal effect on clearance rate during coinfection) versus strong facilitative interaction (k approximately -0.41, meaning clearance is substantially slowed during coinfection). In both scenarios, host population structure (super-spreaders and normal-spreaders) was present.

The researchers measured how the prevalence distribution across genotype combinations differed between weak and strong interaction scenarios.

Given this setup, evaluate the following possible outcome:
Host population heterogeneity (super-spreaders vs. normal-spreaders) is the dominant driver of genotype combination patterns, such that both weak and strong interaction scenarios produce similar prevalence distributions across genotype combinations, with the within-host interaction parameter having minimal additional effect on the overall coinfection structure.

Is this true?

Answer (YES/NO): NO